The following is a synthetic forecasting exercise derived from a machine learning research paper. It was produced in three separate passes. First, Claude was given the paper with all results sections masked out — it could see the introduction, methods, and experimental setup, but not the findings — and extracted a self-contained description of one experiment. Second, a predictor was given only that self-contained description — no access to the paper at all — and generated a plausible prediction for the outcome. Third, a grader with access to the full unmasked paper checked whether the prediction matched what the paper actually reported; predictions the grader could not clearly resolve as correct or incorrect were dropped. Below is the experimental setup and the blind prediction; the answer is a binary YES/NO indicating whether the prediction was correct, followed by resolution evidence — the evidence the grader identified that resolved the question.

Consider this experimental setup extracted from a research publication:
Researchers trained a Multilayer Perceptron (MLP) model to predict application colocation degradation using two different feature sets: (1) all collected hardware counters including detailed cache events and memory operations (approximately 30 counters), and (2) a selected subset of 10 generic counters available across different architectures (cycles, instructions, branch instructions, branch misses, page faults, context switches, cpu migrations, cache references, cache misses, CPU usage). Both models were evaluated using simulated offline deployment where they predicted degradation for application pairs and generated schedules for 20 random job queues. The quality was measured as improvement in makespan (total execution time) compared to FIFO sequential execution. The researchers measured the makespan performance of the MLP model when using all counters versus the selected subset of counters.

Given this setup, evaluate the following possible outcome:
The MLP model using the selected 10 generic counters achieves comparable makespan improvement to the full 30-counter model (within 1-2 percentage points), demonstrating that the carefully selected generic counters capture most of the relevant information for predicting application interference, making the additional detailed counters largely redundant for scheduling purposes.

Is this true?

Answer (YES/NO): NO